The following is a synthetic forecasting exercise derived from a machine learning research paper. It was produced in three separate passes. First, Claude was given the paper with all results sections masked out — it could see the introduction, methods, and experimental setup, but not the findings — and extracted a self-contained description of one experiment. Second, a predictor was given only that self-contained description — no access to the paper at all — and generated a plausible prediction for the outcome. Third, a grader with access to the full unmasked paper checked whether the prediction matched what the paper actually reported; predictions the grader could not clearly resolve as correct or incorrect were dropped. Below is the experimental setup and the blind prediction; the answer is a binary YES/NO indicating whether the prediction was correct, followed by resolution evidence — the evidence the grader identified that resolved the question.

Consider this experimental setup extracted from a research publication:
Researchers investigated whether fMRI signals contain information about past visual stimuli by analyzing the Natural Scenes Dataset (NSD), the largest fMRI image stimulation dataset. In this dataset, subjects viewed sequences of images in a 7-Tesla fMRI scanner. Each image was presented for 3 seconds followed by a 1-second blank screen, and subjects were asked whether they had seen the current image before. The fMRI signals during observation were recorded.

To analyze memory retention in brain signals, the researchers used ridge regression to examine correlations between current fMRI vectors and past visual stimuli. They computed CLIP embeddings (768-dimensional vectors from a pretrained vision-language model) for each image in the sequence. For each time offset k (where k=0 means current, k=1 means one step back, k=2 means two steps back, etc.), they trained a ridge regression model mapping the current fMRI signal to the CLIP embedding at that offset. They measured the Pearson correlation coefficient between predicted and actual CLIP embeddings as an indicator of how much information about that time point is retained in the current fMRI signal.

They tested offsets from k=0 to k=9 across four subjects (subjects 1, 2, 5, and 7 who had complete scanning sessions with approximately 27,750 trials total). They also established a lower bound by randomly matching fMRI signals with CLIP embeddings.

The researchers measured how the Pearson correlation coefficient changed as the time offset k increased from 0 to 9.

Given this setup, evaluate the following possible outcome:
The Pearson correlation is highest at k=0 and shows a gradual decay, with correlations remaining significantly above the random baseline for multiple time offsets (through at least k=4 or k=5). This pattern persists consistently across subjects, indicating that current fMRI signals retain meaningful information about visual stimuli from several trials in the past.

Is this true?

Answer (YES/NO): NO